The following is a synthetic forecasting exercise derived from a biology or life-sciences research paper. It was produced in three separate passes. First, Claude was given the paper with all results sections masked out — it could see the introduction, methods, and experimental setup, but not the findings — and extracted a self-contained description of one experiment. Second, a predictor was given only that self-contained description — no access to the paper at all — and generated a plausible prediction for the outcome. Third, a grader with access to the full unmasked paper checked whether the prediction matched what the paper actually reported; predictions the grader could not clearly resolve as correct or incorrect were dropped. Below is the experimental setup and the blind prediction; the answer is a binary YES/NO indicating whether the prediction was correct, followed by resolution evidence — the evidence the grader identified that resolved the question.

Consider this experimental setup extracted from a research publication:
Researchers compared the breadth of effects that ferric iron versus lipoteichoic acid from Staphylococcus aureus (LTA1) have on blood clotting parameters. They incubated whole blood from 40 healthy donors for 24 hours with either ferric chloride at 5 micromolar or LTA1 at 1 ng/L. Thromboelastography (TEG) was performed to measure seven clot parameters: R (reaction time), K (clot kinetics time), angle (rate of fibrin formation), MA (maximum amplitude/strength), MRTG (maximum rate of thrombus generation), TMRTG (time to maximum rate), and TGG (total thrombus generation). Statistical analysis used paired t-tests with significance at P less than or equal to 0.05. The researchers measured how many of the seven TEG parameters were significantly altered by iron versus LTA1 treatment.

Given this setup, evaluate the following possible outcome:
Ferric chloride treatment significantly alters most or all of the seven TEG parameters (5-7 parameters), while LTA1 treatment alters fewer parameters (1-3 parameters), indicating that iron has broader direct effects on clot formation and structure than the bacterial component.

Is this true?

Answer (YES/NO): NO